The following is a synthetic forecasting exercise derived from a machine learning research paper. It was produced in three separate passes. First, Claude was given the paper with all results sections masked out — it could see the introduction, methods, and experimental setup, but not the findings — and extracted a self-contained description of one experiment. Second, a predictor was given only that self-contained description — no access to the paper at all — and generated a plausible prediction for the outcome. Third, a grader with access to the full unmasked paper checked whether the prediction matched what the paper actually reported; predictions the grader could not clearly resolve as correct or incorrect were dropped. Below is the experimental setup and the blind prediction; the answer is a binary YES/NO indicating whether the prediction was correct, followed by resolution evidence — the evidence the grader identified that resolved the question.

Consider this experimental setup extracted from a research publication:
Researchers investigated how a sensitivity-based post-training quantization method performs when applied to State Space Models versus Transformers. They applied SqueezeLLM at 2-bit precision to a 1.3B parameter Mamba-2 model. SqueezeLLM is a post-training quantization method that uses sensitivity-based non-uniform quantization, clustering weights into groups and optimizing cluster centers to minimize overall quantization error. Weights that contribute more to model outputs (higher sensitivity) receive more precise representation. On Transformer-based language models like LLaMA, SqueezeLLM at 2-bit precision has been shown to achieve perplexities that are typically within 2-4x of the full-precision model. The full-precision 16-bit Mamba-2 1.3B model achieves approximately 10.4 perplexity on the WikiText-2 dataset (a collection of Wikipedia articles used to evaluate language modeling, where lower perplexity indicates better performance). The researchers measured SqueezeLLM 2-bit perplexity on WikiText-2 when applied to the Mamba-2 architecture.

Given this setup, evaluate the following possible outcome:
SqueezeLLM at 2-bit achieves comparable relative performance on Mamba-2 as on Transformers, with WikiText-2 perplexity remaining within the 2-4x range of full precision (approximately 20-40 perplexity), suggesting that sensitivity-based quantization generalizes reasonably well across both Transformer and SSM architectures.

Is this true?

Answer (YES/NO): NO